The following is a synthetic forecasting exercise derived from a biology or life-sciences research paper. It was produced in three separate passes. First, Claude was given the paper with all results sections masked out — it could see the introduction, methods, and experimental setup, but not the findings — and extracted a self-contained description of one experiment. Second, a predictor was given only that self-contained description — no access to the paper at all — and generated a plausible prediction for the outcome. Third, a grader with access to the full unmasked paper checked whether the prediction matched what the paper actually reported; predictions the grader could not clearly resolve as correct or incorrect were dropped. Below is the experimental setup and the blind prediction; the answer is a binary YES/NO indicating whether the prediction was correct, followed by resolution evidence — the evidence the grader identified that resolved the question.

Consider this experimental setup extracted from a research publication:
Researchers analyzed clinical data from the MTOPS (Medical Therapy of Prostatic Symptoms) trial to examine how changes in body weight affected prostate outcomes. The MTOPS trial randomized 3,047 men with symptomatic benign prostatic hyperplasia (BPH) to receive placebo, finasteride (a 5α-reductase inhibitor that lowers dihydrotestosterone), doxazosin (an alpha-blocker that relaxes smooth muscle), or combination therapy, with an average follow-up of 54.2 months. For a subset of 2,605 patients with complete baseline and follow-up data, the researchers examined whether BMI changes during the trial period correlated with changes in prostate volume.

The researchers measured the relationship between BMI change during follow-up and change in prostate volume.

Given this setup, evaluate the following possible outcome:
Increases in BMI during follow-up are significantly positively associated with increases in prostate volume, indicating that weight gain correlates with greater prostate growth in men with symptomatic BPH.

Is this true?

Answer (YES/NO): YES